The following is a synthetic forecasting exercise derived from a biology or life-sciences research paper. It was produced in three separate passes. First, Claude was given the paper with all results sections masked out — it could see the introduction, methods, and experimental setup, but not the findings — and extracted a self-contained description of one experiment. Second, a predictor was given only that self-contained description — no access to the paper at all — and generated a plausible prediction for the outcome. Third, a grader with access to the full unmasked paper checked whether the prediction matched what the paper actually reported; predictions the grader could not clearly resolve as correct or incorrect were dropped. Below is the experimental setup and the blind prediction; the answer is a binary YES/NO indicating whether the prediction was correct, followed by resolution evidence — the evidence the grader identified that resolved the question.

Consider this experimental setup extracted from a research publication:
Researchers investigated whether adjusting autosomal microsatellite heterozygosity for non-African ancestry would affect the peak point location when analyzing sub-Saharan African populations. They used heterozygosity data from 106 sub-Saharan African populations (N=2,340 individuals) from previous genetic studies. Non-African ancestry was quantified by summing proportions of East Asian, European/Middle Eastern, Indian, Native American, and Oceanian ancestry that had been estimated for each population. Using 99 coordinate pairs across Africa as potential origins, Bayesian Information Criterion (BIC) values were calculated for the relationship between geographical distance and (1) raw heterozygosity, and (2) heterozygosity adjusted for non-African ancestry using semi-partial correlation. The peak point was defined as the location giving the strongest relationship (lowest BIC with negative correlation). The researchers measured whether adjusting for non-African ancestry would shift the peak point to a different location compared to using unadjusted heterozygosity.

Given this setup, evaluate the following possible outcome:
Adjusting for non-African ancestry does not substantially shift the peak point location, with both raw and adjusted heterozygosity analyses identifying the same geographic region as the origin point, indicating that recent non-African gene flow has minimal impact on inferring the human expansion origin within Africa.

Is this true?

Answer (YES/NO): YES